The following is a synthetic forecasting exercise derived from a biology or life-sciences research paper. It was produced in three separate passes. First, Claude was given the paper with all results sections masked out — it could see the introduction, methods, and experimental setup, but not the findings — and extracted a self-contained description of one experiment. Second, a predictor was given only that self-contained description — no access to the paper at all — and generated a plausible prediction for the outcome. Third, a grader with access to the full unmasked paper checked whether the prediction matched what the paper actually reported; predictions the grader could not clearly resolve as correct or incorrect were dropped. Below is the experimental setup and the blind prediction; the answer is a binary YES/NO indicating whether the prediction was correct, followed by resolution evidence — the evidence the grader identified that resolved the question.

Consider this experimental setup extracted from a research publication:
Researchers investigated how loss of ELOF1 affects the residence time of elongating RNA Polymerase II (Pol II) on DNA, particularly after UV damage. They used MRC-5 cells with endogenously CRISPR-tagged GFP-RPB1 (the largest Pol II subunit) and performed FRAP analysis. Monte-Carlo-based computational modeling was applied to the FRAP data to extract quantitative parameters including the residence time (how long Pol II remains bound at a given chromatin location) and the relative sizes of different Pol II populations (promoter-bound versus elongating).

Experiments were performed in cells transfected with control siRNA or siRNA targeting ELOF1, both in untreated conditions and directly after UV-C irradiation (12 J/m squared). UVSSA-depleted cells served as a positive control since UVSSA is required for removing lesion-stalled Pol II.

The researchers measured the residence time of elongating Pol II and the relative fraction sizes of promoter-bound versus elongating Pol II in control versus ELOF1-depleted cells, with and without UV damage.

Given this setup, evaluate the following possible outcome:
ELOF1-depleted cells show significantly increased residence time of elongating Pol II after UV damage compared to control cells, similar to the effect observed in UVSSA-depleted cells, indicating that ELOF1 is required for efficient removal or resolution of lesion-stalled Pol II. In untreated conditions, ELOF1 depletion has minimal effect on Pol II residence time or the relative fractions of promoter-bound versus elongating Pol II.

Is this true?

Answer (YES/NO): NO